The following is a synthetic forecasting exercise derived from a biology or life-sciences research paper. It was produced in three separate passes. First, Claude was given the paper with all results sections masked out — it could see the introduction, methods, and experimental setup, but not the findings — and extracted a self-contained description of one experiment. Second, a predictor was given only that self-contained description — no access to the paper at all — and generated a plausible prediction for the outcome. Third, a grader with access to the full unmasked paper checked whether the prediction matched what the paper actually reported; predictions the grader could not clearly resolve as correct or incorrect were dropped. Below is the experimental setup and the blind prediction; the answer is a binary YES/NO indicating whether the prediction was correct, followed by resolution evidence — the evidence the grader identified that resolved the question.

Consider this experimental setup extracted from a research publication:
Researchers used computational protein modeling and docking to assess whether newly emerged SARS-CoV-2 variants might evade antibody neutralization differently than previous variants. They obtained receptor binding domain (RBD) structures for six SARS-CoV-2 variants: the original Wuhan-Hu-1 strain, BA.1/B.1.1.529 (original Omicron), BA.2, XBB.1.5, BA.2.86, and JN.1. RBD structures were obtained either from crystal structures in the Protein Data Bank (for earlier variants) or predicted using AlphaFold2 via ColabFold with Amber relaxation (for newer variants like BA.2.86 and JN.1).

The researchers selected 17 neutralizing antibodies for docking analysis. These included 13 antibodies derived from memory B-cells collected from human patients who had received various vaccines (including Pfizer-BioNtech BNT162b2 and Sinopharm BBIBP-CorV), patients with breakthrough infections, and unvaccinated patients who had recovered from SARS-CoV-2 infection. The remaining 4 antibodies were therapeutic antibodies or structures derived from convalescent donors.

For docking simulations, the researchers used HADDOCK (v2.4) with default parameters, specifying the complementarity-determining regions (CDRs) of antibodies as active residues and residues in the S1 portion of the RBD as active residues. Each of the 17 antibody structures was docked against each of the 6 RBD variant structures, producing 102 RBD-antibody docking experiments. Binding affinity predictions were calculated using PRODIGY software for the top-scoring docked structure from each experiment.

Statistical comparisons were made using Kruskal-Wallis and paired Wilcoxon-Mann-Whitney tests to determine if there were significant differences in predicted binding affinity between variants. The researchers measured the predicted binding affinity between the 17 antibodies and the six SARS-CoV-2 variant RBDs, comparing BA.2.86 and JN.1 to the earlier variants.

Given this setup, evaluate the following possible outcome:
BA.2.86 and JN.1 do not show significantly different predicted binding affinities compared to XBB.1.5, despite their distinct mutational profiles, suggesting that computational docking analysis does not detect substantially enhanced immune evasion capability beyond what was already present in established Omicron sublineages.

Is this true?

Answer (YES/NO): YES